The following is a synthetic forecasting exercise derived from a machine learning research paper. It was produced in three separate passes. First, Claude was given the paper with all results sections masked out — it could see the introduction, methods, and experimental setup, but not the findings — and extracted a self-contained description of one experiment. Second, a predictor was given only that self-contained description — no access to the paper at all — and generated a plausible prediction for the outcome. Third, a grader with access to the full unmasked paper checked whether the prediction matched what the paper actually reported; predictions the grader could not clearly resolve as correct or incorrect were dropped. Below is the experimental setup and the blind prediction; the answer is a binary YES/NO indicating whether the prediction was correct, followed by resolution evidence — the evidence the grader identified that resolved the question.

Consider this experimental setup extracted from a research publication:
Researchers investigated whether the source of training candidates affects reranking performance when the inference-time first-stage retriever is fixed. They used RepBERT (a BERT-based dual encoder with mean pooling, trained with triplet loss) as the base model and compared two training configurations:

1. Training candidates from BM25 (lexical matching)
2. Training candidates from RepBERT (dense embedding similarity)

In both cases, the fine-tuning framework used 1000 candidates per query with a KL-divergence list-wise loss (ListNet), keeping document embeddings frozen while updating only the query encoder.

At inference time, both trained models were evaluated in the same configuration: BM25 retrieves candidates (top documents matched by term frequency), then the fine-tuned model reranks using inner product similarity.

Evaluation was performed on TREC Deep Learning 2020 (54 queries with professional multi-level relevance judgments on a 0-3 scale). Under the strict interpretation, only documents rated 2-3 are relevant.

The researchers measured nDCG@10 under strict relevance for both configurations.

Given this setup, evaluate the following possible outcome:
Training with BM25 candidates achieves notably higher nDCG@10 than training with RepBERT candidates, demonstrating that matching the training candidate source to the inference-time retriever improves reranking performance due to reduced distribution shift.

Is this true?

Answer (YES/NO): NO